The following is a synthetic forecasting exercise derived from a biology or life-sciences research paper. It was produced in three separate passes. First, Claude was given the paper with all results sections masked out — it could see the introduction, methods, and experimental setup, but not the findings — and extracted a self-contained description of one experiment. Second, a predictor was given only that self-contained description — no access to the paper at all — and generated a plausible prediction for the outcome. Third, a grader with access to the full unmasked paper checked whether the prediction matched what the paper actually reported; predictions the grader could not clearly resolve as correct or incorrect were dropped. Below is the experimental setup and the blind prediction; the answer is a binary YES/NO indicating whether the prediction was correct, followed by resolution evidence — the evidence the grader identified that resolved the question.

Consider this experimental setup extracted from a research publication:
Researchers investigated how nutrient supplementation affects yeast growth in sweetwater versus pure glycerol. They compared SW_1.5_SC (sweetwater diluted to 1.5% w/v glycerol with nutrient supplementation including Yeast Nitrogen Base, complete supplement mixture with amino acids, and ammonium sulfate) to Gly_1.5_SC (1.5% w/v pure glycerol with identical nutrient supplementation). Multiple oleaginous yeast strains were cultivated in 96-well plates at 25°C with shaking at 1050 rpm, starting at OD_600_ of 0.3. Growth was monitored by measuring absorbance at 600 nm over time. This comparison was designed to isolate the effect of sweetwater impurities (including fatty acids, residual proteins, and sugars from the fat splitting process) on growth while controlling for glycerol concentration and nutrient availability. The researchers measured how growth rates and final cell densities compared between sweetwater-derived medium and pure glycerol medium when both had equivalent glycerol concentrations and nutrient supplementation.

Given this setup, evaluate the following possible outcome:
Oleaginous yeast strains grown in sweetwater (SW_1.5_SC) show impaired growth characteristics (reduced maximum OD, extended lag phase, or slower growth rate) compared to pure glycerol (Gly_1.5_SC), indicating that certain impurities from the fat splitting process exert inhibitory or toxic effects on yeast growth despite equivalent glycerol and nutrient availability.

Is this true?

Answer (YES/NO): NO